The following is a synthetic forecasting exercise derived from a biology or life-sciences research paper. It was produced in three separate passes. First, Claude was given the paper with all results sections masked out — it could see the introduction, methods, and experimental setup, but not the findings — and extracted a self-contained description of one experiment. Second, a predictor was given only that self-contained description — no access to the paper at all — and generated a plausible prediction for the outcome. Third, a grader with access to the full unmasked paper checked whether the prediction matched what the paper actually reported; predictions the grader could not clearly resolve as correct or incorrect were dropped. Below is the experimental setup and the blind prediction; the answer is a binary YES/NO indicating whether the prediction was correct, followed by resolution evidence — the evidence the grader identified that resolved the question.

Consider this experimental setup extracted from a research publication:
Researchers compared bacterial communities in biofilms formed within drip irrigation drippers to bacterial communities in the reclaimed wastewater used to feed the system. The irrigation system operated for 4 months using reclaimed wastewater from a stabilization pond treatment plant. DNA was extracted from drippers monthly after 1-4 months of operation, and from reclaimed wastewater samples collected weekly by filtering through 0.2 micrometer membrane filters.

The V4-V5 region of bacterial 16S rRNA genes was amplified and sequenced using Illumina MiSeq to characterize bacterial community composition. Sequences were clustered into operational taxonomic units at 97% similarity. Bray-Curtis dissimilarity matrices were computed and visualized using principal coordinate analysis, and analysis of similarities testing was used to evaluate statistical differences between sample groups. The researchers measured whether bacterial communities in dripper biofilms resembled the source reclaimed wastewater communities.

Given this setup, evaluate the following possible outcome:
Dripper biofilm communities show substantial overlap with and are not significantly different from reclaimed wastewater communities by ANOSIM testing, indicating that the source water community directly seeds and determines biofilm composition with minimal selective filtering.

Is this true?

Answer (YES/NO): NO